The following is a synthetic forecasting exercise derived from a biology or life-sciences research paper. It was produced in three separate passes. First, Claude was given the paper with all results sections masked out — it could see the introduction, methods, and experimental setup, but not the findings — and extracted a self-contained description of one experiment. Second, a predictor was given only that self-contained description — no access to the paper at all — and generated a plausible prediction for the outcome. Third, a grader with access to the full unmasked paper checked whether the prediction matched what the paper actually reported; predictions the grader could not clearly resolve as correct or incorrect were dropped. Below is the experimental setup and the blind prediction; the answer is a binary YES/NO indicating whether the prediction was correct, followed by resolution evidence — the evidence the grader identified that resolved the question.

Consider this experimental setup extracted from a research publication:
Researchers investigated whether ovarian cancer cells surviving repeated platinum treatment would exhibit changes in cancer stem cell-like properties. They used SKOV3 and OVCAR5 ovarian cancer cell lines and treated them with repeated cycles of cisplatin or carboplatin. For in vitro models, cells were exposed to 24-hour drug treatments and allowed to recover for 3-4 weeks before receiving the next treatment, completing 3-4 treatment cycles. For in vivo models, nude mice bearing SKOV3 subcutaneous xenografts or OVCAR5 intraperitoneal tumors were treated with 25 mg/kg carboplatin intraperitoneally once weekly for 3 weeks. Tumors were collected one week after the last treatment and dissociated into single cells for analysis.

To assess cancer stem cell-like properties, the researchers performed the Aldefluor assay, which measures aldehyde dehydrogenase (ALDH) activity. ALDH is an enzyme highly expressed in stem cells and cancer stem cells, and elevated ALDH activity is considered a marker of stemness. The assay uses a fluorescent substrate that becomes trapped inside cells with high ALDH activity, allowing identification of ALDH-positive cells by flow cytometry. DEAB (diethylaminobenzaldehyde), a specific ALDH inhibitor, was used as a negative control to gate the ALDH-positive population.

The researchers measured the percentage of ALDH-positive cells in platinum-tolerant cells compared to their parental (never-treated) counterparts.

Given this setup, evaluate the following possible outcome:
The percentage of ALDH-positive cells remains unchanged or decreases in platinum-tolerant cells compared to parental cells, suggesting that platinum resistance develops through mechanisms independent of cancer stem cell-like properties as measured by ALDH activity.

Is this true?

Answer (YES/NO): NO